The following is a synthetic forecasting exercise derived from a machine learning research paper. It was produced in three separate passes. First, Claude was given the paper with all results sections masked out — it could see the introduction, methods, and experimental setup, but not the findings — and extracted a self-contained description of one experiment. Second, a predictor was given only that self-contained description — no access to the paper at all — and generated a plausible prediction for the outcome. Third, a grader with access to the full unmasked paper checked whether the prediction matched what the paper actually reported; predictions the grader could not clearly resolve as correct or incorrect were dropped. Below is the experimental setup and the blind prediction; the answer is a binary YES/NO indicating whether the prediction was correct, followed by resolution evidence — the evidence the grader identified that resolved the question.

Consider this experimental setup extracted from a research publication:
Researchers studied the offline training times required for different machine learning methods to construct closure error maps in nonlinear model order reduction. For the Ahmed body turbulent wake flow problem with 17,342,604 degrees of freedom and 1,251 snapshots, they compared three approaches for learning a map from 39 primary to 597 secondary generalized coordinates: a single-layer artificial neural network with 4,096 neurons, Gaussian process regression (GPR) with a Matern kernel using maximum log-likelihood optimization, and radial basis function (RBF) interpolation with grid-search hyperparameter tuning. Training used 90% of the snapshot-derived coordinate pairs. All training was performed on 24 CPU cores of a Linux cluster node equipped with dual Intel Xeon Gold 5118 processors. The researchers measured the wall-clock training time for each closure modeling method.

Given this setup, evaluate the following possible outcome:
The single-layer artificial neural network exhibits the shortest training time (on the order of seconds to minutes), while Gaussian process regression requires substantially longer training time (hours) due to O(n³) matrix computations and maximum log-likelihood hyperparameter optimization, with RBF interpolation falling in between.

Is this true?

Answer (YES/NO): NO